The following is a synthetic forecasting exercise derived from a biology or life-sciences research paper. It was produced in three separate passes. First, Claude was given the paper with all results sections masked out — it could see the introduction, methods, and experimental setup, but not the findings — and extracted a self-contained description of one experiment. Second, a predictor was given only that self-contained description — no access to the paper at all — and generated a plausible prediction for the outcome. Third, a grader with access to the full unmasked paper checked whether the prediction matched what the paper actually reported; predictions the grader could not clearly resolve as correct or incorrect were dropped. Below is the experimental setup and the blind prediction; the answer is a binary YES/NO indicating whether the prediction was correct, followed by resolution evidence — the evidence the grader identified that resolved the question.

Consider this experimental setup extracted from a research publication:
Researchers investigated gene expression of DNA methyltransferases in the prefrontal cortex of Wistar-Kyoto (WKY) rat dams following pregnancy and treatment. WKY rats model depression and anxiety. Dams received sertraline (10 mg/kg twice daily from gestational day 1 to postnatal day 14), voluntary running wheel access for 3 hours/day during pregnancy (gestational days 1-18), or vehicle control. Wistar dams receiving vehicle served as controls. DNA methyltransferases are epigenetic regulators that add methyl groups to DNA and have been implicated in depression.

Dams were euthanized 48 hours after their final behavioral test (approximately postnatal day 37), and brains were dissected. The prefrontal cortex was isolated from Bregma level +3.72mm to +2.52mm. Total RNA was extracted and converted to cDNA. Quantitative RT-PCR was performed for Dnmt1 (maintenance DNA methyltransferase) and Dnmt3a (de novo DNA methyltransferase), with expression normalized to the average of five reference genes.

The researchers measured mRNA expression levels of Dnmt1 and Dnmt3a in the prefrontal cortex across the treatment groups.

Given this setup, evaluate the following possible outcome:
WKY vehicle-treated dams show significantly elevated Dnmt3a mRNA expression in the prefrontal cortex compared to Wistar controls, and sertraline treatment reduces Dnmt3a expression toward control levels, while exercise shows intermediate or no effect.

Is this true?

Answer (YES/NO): NO